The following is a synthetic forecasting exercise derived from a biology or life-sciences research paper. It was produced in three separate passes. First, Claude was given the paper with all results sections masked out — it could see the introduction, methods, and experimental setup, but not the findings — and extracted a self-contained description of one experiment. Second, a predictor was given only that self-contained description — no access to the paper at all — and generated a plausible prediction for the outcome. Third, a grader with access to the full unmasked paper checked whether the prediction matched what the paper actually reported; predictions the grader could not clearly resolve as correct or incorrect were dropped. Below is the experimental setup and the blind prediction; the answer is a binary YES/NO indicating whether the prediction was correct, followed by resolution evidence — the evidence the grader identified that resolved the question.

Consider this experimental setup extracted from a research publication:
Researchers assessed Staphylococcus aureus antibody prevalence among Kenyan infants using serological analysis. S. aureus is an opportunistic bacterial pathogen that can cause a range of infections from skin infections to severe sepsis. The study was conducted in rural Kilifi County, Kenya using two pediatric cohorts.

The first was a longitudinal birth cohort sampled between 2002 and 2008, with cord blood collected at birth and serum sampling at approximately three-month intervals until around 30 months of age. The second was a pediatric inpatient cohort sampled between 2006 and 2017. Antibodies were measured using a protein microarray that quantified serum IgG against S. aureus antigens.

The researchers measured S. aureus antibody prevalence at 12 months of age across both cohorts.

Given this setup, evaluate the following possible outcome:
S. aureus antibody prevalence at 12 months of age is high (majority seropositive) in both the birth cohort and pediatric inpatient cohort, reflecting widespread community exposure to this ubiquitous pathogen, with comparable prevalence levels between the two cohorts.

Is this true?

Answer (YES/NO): NO